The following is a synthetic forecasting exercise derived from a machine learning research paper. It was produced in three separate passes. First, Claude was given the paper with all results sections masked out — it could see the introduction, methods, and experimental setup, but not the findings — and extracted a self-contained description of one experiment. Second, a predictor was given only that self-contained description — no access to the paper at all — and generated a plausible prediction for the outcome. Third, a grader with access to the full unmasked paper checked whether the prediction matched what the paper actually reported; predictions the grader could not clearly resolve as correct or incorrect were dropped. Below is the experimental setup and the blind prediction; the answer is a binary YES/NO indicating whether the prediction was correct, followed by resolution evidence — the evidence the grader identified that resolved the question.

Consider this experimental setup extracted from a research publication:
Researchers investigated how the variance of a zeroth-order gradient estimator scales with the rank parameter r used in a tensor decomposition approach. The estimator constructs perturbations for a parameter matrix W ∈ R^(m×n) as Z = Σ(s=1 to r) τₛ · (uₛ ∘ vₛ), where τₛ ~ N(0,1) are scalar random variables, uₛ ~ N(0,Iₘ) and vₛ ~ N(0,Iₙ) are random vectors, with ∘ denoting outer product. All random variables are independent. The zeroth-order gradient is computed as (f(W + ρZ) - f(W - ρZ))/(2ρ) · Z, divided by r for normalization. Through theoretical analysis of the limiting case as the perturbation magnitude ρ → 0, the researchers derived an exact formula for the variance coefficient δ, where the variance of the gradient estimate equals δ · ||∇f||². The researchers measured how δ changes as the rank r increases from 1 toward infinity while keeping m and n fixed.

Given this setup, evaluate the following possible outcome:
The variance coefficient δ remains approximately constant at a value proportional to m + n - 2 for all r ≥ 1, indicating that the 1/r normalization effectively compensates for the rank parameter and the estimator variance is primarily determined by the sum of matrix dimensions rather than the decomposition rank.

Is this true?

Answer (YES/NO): NO